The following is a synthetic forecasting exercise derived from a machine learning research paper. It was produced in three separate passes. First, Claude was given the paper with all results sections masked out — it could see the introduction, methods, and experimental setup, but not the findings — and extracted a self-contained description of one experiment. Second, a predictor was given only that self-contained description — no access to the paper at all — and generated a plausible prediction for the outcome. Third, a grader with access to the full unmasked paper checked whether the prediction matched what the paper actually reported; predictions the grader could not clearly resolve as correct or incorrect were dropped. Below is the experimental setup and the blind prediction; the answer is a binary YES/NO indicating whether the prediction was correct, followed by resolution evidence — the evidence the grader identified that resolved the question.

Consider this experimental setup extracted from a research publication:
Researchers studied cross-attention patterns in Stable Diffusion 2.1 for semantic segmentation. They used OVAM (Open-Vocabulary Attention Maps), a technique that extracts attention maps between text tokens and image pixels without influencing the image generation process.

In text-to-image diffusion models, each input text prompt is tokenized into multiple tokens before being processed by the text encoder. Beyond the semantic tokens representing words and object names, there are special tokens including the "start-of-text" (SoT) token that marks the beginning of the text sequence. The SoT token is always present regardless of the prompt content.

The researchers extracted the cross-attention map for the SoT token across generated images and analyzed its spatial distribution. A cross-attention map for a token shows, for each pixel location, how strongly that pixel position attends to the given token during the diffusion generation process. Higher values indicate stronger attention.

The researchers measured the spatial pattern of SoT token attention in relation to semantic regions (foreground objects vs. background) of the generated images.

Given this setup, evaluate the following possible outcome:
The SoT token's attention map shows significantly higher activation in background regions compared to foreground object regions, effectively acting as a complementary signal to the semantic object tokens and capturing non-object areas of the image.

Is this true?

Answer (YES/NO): YES